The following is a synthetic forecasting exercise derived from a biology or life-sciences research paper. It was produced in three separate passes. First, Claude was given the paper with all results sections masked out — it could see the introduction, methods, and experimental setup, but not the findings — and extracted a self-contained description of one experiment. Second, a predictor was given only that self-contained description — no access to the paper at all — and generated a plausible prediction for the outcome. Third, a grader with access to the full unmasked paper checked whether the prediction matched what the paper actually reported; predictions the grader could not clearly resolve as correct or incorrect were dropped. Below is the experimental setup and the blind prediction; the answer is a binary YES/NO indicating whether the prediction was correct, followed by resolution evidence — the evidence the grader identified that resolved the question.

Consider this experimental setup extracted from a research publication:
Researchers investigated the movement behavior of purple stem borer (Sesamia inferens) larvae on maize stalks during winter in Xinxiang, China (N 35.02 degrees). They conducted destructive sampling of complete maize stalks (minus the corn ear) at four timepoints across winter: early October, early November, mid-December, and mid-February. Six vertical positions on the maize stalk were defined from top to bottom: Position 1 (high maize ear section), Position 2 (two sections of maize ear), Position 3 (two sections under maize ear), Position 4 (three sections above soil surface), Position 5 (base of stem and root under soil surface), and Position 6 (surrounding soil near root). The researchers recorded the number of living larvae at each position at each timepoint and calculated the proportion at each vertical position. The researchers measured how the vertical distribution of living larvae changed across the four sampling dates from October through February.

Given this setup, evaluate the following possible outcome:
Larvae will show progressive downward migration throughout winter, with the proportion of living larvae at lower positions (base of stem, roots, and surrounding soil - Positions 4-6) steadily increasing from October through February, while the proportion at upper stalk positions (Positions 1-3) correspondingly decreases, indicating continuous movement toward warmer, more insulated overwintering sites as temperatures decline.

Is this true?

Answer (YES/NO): YES